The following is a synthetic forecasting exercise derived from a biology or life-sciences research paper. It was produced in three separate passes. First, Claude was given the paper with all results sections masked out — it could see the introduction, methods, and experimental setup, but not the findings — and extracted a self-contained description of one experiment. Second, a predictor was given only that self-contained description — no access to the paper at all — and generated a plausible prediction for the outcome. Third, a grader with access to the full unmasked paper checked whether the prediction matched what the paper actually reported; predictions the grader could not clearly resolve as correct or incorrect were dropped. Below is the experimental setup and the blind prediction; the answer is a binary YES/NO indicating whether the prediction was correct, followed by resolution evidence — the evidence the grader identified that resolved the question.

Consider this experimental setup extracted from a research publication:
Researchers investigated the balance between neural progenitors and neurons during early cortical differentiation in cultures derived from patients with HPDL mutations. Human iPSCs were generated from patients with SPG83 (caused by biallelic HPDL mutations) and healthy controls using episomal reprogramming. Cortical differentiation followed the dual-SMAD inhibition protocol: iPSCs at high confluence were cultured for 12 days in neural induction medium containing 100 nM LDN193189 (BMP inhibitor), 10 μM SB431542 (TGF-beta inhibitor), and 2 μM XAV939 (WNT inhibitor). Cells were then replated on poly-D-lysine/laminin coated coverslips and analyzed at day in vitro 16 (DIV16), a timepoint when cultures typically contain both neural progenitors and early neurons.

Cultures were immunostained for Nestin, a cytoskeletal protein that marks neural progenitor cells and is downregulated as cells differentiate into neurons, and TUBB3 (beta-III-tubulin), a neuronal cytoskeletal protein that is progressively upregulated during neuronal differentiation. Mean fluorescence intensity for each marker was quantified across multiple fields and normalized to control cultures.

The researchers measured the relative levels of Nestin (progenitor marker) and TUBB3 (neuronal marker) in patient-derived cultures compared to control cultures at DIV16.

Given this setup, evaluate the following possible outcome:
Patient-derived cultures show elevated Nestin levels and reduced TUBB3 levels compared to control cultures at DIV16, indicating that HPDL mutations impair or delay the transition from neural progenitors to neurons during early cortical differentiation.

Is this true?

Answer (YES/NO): NO